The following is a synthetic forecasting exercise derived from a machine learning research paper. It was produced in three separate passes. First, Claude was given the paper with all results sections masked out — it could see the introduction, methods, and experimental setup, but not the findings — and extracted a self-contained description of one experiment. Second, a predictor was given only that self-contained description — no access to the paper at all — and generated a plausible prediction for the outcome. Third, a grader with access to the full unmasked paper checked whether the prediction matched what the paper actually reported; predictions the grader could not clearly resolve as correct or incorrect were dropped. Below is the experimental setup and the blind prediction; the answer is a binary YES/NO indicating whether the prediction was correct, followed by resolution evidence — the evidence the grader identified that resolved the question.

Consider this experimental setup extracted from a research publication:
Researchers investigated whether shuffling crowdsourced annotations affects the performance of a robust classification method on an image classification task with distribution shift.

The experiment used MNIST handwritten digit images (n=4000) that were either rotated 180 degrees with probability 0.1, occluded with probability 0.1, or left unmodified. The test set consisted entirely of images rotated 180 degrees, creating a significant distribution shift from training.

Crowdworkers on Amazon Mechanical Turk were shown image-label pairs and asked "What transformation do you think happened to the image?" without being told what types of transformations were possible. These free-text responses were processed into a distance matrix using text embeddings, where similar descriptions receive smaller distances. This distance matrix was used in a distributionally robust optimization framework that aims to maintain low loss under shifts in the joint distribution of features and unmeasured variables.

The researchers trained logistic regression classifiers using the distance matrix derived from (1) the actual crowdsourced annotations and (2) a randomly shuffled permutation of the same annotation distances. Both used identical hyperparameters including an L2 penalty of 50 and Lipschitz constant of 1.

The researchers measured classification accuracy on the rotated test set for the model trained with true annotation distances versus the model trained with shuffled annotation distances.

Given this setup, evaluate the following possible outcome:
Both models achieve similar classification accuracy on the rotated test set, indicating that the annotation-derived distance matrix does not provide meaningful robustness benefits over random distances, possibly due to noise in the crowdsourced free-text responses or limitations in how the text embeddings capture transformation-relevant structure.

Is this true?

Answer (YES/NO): NO